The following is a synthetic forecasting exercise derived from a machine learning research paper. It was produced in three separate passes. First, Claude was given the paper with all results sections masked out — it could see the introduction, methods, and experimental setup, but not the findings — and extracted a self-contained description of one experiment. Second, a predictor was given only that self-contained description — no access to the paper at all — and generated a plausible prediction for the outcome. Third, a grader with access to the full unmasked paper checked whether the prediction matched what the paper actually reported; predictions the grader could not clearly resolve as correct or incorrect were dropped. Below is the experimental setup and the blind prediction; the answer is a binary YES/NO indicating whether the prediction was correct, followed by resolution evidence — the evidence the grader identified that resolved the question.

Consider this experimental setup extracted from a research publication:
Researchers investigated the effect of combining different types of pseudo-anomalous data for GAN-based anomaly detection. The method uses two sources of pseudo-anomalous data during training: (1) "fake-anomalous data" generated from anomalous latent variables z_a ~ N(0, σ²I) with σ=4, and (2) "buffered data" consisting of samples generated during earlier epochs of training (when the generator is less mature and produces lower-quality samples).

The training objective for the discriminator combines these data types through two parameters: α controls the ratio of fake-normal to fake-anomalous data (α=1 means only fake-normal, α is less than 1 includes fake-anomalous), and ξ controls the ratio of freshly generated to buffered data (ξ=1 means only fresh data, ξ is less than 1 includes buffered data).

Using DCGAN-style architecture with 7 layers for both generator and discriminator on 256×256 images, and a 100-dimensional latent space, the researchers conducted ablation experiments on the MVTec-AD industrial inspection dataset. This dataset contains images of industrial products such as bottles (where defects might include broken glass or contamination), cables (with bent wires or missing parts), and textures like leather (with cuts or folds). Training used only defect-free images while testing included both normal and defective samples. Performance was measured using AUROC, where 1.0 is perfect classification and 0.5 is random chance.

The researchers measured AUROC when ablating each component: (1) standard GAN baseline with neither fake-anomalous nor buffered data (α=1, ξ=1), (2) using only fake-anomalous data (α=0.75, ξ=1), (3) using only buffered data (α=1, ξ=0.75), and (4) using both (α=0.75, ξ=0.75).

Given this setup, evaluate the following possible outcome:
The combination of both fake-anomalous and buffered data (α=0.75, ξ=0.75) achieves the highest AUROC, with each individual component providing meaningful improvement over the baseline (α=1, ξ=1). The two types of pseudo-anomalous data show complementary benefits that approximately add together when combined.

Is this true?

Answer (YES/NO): YES